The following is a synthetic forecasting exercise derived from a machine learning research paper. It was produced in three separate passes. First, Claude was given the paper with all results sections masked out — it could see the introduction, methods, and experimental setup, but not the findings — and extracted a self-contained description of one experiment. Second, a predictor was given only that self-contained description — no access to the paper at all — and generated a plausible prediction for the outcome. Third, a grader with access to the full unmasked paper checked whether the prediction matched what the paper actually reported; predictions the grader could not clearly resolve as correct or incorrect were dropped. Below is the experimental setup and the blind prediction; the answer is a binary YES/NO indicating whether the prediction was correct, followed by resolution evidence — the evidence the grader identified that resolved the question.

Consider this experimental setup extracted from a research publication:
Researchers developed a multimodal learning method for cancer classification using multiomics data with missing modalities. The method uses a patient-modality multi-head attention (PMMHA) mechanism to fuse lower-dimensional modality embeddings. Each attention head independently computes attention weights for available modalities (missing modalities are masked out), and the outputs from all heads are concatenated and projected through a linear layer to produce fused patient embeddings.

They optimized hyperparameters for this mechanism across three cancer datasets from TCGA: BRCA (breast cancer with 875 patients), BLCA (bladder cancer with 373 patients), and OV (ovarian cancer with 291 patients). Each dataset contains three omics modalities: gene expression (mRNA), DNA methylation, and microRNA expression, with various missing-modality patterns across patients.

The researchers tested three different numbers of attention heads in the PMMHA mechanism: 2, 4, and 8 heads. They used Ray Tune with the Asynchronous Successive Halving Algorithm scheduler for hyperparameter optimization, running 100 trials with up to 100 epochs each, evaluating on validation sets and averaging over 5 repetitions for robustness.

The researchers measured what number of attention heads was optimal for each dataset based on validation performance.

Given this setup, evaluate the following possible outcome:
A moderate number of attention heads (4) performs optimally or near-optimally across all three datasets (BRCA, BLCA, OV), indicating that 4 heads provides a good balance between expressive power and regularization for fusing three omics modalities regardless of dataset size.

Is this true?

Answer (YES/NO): NO